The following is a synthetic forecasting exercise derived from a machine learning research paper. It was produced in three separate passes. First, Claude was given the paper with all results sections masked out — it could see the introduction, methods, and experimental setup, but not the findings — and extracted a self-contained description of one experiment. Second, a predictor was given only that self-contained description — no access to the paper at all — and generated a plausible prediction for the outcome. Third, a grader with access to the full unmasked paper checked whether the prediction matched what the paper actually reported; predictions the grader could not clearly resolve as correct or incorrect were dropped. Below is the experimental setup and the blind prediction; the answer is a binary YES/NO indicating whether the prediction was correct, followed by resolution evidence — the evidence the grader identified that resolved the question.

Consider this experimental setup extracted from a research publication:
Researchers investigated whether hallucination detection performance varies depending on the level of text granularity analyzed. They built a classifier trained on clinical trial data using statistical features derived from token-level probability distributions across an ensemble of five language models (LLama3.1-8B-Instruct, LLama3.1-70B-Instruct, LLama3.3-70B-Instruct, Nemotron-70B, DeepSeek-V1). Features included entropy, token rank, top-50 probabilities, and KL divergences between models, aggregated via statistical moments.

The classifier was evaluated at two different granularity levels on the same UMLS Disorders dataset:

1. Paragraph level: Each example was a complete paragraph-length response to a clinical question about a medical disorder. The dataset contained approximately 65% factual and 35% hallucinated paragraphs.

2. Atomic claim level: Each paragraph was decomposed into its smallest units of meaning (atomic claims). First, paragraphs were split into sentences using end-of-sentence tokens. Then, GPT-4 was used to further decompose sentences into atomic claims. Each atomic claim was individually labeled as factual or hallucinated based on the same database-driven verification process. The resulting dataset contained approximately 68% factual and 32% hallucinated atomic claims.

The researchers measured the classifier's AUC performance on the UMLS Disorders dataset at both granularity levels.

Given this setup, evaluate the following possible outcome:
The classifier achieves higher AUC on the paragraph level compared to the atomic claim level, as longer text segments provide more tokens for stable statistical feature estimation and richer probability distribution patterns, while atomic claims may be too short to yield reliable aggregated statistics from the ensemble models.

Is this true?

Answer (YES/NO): YES